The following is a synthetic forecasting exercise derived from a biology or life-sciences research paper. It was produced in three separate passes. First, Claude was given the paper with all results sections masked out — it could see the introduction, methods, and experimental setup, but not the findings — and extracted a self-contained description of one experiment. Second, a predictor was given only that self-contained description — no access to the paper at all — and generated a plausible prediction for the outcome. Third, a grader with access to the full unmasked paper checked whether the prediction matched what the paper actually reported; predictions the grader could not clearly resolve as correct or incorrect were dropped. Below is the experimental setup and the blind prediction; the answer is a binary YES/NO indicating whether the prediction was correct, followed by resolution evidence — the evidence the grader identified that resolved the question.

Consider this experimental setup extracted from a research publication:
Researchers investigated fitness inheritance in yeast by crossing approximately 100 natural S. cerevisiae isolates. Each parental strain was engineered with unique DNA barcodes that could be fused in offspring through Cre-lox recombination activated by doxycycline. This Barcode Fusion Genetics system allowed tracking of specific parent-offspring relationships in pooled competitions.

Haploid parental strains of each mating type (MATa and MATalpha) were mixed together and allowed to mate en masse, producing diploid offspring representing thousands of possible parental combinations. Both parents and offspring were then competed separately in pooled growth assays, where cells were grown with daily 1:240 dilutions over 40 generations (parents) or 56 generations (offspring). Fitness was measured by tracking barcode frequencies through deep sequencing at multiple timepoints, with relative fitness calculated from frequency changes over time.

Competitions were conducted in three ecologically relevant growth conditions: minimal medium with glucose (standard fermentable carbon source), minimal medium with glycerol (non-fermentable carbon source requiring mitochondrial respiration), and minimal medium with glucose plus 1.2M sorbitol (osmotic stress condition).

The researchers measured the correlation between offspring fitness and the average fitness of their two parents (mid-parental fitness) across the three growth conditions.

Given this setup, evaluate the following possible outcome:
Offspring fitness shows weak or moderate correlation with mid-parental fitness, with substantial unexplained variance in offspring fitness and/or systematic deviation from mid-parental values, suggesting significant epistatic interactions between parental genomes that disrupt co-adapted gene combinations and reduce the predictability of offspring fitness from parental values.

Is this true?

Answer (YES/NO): NO